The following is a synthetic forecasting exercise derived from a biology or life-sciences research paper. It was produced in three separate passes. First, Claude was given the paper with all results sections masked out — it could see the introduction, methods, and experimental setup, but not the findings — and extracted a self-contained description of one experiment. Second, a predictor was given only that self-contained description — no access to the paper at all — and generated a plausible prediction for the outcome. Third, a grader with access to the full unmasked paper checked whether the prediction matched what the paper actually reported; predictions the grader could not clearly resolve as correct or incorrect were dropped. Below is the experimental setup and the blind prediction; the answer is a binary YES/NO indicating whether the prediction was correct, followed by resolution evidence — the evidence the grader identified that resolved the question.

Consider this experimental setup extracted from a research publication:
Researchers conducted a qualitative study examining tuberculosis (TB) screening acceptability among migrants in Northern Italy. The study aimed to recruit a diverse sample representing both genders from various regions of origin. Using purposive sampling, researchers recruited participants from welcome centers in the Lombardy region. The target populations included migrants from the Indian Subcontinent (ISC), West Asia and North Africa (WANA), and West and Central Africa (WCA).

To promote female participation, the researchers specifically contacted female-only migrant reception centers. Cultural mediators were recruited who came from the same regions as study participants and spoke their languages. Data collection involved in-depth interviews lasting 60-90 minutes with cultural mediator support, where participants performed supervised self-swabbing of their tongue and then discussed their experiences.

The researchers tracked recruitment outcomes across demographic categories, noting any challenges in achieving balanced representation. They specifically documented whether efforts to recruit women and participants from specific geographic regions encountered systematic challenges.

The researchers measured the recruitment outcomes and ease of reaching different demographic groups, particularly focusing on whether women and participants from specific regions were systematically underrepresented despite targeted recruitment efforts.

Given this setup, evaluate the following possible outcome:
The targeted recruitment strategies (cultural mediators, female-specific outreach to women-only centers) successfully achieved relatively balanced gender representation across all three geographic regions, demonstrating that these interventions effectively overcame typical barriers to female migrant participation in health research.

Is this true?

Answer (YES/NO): NO